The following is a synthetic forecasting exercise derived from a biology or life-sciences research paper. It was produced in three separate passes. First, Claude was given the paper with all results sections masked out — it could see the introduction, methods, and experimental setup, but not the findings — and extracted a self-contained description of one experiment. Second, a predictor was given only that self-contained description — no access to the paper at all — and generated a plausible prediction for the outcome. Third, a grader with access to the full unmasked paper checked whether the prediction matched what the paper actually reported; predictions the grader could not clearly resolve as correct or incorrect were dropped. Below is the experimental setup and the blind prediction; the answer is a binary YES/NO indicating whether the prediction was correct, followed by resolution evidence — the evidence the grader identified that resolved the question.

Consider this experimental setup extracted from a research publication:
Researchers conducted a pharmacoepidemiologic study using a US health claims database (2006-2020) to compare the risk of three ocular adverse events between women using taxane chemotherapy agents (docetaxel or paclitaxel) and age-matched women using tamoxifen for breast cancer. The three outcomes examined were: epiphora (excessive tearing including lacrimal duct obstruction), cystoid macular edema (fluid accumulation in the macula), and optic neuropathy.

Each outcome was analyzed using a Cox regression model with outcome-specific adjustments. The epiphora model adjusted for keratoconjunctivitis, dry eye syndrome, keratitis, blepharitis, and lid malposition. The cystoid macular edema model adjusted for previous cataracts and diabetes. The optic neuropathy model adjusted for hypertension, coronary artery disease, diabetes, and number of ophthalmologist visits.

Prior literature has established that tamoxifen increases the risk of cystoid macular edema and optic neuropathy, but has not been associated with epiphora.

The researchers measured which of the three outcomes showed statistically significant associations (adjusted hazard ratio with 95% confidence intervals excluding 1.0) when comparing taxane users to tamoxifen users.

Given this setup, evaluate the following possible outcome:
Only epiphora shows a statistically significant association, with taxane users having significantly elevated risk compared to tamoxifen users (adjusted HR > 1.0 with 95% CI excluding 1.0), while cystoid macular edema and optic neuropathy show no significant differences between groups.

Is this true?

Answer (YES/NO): NO